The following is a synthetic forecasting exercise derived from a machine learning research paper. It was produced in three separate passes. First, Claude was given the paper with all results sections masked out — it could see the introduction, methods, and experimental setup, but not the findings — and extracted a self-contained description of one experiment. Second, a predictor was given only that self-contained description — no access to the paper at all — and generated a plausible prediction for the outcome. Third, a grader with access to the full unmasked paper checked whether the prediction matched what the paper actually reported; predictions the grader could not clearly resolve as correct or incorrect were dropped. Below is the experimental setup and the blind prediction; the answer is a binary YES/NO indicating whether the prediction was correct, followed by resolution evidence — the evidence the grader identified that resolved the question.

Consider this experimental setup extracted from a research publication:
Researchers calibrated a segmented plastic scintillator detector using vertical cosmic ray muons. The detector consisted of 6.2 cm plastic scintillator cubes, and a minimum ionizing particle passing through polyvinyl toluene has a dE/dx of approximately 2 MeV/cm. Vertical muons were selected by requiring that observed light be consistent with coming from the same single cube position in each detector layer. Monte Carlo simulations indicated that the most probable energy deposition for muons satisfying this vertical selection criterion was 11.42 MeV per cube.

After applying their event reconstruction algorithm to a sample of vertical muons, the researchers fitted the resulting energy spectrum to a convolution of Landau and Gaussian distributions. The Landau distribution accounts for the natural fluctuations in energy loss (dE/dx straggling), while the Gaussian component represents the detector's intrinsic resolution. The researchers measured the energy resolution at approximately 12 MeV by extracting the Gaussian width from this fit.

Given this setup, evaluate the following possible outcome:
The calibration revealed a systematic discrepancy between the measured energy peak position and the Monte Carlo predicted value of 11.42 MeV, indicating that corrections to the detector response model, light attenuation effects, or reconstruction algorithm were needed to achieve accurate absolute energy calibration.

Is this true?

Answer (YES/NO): NO